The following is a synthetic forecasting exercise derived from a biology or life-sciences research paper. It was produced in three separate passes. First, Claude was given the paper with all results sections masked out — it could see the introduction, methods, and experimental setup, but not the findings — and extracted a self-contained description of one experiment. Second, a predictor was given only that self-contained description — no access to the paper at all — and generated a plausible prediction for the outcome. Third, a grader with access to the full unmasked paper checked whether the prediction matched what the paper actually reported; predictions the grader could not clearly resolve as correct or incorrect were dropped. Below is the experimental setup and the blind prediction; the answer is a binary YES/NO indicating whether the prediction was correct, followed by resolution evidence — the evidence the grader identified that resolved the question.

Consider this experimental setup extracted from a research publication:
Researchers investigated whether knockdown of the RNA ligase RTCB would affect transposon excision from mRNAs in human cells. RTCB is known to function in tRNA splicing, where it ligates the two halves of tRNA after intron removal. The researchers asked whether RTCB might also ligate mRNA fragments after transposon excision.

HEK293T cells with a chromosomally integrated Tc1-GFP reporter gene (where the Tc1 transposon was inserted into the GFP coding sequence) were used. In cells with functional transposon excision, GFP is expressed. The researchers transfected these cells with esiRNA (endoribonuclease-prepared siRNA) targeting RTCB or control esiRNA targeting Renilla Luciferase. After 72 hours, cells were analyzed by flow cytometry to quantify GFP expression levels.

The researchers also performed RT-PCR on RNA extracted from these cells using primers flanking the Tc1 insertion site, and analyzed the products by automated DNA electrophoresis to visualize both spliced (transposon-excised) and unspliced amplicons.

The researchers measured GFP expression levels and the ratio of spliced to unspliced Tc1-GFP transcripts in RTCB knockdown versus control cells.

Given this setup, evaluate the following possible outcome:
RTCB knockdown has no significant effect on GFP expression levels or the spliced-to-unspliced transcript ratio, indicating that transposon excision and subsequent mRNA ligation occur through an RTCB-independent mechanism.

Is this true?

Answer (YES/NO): NO